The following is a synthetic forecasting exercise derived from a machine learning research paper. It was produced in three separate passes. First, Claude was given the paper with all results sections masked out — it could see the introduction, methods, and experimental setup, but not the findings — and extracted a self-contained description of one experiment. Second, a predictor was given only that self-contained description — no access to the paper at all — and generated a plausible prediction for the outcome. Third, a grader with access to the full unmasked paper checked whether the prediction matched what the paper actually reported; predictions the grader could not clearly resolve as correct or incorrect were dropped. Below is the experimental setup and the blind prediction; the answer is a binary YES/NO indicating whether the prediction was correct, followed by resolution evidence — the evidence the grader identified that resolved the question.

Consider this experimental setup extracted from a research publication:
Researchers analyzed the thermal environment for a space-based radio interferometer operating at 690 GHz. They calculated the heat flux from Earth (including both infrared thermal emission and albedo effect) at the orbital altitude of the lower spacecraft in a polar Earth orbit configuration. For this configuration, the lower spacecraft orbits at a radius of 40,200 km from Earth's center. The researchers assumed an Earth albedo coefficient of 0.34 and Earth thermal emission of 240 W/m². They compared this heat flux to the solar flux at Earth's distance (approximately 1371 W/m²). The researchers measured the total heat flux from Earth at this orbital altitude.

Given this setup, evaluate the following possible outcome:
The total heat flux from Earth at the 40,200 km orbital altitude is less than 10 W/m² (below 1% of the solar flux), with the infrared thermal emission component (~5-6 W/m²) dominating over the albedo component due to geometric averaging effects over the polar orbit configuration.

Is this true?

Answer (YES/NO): YES